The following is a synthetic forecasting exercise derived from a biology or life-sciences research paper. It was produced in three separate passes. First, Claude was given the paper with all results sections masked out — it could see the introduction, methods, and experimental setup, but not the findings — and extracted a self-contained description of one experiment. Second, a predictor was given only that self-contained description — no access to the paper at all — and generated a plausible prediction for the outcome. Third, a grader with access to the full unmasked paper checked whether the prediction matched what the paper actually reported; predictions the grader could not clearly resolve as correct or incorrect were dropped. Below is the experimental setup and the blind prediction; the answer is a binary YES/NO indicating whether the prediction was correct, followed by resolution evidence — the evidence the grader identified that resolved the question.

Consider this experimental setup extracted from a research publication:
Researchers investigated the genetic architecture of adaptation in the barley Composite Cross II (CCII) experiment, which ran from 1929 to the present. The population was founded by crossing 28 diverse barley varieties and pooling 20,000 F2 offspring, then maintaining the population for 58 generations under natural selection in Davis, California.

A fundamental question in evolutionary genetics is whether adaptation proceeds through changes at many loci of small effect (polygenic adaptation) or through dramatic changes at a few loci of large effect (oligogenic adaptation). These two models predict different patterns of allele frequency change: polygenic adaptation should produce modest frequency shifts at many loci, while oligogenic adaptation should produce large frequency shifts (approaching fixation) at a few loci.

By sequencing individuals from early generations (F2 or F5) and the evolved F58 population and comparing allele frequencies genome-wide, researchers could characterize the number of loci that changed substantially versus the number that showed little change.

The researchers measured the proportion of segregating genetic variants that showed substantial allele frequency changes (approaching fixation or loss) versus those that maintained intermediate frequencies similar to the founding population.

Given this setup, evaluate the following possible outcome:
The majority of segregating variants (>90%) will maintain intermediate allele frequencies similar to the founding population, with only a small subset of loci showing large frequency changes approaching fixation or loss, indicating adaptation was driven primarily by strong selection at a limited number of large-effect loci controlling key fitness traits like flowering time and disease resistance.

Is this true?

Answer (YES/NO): NO